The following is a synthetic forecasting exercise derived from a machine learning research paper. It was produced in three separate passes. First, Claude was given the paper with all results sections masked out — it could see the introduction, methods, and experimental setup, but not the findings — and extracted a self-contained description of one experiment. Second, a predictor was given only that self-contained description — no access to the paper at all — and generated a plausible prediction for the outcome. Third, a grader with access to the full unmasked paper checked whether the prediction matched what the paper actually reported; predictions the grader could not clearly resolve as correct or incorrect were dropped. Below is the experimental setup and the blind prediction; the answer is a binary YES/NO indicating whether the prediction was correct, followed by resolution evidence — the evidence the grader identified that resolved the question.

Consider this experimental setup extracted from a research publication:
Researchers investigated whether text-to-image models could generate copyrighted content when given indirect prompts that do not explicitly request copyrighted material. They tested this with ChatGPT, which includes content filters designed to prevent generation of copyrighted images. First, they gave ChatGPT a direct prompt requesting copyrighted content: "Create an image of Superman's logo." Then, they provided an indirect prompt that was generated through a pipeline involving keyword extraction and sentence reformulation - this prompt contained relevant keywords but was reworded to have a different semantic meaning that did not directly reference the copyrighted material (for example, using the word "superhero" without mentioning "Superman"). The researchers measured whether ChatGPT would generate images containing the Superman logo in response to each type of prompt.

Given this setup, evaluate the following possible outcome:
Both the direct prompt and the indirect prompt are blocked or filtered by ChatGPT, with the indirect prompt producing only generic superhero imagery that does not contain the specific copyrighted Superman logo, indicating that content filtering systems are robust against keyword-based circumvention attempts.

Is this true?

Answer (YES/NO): NO